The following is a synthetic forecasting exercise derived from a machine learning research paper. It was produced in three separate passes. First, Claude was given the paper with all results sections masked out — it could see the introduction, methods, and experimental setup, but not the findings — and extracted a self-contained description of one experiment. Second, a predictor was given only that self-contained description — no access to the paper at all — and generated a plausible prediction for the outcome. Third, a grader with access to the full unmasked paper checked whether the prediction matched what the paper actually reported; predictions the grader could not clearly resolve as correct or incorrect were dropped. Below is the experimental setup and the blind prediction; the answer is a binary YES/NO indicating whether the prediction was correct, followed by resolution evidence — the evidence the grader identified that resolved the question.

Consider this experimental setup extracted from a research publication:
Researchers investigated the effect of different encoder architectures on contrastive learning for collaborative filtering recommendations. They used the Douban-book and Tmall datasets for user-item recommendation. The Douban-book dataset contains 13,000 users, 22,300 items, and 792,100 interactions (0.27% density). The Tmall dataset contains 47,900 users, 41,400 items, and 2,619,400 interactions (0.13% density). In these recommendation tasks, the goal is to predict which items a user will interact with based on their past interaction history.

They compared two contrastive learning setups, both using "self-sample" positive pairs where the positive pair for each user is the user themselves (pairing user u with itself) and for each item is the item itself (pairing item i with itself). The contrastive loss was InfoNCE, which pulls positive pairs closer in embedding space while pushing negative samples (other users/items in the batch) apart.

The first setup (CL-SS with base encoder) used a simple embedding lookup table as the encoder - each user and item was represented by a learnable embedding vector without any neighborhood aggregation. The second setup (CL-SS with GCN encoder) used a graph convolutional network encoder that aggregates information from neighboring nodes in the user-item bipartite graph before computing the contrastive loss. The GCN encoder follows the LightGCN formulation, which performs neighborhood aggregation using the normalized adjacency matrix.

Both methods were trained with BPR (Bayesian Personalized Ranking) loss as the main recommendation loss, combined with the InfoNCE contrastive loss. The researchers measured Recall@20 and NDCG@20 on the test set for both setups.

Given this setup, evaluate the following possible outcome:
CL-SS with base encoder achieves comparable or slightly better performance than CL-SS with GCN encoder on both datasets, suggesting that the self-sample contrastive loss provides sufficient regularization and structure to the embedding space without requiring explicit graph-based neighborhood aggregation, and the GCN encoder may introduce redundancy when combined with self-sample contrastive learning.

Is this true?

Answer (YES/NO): NO